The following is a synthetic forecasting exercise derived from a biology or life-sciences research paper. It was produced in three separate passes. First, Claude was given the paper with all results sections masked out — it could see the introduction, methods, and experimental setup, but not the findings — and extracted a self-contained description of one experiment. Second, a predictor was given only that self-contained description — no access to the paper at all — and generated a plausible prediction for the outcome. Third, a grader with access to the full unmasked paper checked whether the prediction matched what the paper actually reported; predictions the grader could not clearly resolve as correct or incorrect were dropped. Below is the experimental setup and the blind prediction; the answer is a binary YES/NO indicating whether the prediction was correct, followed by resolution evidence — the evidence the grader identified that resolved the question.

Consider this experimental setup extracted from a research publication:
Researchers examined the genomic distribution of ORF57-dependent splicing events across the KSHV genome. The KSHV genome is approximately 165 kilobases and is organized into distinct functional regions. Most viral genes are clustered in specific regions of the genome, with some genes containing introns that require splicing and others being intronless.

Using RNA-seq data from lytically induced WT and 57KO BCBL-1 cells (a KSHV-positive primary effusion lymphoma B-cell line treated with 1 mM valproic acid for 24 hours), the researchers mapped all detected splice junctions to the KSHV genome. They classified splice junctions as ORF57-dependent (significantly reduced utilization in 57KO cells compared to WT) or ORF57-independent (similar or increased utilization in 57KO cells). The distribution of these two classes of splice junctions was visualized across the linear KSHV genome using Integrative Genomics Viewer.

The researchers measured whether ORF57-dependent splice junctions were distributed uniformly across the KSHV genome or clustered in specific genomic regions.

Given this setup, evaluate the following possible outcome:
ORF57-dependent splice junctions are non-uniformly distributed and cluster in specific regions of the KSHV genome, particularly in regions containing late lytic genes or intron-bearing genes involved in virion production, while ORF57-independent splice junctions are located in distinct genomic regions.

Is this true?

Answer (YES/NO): NO